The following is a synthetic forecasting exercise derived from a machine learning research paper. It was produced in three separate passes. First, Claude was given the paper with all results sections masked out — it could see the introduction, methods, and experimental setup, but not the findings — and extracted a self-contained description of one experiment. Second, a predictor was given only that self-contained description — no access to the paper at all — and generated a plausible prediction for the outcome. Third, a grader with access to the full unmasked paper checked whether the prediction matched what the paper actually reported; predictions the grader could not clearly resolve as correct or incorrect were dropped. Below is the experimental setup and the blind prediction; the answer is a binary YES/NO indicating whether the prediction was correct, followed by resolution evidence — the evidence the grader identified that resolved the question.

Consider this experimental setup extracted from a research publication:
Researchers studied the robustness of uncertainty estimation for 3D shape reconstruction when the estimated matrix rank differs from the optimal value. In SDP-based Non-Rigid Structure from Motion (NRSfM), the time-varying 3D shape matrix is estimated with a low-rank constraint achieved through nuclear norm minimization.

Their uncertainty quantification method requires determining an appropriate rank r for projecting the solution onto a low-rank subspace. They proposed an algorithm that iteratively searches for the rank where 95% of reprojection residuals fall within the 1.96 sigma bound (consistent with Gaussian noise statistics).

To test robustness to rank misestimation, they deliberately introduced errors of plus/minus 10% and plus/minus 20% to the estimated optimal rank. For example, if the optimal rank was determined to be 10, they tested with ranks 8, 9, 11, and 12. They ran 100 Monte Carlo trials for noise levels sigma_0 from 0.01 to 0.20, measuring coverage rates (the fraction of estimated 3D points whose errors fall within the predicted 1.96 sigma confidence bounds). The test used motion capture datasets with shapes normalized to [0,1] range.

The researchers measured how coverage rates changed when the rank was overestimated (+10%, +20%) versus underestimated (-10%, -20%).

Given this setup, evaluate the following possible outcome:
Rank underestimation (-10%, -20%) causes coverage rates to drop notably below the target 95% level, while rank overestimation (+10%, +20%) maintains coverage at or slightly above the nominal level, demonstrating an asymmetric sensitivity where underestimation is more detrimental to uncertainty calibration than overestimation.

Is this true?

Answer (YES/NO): YES